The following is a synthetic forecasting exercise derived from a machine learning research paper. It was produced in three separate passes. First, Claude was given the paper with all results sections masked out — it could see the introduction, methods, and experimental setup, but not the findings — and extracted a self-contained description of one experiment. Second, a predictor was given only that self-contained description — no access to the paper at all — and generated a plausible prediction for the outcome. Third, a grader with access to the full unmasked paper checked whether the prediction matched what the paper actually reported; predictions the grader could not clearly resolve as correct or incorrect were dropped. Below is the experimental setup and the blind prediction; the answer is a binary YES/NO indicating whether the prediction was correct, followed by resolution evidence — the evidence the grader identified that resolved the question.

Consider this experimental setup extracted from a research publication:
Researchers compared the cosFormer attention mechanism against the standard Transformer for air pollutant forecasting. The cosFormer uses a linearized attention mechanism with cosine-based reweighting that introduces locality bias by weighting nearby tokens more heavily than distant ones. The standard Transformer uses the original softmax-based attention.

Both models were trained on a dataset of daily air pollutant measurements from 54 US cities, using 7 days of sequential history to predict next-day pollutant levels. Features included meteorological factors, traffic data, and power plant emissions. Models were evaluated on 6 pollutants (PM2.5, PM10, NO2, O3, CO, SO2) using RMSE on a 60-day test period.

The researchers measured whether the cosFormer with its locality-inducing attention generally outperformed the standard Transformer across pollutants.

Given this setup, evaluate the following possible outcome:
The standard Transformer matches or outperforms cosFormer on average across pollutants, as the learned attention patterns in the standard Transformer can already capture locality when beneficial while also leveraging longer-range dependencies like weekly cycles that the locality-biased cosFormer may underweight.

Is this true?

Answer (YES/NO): YES